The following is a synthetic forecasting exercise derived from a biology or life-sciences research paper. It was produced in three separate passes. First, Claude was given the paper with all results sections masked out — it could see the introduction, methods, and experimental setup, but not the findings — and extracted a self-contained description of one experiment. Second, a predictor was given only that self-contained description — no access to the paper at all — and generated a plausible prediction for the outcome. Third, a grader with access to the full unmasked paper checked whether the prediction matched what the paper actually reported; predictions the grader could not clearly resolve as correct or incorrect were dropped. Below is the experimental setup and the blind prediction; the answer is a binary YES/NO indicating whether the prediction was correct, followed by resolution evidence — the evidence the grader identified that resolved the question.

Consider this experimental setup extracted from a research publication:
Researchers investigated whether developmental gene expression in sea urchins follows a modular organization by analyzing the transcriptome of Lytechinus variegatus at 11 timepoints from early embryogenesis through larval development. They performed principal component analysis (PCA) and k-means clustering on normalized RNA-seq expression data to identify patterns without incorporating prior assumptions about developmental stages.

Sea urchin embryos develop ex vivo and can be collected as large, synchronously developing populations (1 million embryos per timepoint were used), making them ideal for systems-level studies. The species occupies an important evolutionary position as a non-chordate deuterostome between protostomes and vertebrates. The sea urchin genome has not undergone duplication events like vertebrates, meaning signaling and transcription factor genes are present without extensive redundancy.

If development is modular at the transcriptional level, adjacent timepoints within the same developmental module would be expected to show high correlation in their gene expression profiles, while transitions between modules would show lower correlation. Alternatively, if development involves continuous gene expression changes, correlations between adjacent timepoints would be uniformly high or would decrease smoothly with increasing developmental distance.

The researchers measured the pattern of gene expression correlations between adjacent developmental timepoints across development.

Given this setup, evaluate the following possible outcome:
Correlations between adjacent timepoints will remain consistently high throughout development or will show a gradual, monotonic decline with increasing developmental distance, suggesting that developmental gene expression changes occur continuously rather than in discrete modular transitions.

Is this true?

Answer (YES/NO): NO